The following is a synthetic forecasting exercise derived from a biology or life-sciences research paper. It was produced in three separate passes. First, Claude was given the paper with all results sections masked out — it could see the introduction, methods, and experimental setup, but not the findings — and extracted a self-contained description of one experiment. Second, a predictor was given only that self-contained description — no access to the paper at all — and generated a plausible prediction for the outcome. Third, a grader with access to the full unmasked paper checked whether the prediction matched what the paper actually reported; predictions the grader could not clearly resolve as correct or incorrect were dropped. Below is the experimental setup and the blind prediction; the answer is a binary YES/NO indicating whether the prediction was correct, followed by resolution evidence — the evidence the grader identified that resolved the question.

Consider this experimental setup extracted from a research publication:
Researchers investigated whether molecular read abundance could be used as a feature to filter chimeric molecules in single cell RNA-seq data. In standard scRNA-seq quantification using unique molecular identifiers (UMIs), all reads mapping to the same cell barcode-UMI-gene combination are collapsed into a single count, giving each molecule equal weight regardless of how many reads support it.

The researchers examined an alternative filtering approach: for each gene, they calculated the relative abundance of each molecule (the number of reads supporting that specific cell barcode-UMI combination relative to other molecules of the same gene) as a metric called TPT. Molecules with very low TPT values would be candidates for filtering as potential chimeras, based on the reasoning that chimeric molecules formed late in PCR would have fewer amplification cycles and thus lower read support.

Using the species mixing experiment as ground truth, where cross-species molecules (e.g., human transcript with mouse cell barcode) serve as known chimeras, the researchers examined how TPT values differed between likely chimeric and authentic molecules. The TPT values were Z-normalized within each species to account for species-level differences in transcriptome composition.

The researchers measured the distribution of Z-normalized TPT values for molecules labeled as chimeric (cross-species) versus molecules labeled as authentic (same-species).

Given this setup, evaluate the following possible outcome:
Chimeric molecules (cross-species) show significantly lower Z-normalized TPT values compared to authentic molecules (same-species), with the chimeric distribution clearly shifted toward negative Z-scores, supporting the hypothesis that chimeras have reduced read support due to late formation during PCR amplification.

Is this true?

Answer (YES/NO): YES